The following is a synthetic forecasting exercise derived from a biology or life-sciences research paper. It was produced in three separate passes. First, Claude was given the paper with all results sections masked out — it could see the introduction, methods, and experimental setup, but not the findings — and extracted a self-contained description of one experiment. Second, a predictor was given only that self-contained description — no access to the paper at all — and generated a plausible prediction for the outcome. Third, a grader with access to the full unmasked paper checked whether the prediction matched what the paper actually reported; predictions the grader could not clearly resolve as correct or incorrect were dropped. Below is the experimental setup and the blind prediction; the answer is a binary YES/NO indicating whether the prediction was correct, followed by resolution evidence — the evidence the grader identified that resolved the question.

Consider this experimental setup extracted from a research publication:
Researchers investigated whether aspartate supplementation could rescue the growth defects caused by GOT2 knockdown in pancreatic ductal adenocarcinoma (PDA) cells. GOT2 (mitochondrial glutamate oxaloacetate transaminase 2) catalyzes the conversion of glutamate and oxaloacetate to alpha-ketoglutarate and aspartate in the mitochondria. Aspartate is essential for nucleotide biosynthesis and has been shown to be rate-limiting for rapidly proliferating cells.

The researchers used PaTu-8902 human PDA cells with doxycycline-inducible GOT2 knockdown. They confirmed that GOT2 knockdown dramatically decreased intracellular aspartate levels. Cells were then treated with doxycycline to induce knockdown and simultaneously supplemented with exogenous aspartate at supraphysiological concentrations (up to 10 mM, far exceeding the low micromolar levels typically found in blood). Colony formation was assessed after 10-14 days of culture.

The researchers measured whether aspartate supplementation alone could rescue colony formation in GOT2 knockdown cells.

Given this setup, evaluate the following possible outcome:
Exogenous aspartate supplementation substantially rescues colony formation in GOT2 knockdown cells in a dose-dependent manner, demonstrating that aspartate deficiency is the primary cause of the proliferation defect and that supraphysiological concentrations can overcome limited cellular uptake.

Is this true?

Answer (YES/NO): NO